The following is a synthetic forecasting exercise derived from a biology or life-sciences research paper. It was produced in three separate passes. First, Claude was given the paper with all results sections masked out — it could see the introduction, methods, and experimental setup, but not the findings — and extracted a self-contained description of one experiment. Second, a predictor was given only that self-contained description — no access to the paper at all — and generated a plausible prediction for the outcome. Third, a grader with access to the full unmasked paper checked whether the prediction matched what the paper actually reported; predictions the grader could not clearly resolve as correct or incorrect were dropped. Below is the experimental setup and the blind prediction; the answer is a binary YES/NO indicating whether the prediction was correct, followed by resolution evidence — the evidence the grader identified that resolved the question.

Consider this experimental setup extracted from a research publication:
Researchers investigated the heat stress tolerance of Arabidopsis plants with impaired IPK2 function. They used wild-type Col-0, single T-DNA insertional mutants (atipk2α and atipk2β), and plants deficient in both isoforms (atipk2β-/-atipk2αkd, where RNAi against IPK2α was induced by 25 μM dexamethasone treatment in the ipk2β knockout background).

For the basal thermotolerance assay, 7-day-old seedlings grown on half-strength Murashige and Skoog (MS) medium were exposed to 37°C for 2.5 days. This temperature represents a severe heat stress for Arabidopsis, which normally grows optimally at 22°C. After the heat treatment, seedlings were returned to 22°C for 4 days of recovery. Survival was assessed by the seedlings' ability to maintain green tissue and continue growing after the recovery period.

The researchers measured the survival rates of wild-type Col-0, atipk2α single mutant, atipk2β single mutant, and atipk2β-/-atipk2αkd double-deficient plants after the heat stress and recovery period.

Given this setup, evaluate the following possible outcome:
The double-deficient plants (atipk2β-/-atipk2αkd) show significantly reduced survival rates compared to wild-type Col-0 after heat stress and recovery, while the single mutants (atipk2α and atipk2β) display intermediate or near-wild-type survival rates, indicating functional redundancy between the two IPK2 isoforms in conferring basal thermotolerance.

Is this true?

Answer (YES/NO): YES